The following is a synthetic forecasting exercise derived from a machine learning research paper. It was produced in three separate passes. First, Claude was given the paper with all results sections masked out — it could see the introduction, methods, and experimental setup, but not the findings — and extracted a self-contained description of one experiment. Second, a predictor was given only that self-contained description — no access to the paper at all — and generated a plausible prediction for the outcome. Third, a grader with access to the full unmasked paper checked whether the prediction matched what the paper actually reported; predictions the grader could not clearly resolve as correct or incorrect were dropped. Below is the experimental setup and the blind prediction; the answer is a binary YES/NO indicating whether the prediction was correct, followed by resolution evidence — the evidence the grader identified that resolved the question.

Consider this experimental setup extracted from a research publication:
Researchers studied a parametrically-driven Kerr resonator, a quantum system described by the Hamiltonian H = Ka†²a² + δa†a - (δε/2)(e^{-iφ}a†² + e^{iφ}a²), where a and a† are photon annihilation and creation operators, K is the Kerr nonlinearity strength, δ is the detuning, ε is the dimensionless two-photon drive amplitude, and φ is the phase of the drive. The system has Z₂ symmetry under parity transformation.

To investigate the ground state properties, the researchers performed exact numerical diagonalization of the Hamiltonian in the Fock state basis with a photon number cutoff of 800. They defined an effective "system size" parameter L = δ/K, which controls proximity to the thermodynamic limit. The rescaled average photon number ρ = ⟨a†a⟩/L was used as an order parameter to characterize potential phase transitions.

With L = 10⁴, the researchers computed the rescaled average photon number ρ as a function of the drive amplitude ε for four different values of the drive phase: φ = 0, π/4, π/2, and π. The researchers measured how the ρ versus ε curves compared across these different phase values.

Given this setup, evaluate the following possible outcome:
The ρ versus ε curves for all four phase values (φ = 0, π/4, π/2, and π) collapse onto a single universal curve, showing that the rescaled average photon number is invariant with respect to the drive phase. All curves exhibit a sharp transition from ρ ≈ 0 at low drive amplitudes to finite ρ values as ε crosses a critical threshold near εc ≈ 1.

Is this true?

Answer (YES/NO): YES